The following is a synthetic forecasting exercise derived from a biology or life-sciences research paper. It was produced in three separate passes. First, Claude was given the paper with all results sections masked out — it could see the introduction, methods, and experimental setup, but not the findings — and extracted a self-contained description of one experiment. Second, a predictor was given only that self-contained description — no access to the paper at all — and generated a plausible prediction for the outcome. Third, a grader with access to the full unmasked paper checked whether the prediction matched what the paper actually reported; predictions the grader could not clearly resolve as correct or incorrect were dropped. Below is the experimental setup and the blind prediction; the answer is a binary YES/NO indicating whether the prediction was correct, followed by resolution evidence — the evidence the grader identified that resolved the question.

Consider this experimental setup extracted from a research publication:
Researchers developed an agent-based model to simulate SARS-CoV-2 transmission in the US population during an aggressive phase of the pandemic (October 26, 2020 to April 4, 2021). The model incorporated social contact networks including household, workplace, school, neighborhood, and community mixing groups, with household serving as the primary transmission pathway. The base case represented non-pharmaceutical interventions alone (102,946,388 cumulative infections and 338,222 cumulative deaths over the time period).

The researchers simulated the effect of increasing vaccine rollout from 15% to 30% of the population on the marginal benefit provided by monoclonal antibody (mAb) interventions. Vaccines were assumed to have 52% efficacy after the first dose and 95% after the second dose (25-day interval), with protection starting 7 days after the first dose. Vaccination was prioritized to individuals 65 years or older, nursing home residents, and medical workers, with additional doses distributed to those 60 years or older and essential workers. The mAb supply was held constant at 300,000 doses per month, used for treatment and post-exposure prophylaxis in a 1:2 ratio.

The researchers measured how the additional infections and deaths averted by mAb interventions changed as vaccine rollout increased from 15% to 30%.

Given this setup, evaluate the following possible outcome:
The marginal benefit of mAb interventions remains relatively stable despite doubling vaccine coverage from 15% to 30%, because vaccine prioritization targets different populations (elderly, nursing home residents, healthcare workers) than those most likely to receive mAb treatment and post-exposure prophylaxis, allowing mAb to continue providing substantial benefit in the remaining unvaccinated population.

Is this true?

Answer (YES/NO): NO